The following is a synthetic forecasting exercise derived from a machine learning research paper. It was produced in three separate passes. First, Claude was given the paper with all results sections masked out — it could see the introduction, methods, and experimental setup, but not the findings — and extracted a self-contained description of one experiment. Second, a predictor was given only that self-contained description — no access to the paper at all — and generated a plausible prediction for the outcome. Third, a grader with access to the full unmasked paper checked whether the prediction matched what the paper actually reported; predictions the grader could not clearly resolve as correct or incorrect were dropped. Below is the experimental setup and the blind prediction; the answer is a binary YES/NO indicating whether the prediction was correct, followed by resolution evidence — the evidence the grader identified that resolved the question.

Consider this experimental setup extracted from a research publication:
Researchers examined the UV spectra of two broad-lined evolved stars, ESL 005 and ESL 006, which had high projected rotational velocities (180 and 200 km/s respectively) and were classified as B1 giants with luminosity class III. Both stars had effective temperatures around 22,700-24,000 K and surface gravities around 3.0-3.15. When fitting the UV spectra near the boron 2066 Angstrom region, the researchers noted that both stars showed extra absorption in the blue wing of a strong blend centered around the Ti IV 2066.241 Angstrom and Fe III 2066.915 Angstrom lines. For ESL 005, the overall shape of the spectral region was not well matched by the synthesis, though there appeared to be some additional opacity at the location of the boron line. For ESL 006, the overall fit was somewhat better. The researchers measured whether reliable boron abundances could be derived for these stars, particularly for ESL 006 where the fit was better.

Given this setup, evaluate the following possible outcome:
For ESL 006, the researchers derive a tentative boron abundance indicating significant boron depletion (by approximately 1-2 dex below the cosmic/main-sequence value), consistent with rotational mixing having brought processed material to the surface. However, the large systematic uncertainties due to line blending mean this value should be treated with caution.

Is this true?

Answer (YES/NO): NO